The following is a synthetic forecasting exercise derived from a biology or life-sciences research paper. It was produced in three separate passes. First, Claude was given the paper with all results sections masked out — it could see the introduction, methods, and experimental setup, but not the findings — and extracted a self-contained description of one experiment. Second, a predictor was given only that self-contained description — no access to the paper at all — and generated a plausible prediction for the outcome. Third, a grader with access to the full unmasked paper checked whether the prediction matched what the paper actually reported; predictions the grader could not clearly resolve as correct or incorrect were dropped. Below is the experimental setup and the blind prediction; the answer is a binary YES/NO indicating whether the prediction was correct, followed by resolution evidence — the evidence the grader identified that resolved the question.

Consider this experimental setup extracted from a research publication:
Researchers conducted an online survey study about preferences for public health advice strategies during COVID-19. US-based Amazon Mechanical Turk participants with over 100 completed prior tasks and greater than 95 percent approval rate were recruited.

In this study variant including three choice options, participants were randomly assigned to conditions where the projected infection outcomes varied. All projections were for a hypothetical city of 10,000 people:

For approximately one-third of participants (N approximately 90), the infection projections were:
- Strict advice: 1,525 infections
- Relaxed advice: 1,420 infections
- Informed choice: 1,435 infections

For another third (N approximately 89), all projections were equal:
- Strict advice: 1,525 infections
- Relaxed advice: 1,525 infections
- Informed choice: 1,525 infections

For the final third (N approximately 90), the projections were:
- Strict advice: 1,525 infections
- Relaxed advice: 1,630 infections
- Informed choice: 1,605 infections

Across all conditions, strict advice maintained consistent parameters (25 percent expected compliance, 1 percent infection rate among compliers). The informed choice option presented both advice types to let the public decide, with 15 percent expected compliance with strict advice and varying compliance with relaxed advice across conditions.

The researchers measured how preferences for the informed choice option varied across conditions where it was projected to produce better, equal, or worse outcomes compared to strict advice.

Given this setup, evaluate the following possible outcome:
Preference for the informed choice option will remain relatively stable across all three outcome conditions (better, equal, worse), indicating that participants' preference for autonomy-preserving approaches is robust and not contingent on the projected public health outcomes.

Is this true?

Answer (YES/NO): NO